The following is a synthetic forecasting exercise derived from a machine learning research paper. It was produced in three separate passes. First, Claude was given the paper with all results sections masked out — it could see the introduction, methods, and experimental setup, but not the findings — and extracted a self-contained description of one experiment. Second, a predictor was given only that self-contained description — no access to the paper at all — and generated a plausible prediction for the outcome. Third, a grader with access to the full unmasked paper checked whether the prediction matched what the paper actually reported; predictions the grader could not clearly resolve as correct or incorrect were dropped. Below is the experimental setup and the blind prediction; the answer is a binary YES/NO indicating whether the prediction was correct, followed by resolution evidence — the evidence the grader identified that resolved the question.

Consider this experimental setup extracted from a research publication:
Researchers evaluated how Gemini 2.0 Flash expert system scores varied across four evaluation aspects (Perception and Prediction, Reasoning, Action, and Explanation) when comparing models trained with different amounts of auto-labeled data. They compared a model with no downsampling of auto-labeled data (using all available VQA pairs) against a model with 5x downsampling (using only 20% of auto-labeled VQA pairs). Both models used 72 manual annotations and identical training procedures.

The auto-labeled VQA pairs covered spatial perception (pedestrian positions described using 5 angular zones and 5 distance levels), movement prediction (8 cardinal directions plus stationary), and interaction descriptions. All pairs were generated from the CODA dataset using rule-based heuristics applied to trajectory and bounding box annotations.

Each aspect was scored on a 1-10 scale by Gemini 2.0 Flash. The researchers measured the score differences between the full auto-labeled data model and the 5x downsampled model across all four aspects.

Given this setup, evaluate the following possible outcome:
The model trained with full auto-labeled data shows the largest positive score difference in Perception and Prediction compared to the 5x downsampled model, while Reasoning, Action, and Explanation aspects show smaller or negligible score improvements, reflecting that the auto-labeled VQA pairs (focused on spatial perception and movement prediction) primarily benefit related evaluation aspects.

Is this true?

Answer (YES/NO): NO